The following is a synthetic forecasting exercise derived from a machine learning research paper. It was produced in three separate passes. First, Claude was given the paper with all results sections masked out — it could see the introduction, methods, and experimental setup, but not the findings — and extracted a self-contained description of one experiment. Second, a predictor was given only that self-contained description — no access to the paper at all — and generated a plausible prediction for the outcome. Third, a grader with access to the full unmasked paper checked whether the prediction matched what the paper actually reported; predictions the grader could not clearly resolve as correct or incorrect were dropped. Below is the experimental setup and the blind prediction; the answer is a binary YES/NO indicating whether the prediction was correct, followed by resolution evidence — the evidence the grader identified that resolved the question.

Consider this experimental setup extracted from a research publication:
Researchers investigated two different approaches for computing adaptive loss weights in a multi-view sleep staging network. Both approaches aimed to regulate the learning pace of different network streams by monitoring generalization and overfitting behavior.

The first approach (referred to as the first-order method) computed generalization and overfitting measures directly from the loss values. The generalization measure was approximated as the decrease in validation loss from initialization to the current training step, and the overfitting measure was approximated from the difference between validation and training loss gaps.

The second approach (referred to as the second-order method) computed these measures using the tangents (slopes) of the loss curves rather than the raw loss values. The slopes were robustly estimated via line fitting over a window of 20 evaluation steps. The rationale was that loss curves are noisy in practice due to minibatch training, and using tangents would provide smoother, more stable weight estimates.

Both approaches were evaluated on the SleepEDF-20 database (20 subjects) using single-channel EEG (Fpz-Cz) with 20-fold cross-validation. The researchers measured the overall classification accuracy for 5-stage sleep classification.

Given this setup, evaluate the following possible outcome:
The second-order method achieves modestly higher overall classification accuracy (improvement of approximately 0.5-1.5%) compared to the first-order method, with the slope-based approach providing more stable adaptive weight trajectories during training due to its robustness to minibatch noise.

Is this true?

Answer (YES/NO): NO